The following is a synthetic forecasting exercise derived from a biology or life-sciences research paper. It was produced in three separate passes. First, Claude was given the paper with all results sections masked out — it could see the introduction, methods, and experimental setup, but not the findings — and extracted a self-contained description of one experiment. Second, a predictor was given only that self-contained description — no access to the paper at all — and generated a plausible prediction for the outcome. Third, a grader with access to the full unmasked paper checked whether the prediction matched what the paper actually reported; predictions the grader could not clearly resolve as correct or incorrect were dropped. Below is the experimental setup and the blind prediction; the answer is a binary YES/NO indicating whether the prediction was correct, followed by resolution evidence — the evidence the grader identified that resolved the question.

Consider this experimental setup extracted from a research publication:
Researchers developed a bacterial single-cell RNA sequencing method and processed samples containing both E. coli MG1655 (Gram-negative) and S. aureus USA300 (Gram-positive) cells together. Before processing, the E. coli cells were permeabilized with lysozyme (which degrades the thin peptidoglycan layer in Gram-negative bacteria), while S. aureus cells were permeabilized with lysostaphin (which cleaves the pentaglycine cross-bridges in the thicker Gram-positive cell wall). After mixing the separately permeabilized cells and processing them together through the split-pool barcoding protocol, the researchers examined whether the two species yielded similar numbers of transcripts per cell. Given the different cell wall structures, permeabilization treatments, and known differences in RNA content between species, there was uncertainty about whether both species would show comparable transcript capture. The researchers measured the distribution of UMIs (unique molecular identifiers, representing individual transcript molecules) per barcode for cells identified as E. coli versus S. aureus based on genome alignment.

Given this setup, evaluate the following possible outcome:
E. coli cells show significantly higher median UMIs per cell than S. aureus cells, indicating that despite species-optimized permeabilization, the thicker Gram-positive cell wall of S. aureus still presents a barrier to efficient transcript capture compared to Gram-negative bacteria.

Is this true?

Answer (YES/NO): NO